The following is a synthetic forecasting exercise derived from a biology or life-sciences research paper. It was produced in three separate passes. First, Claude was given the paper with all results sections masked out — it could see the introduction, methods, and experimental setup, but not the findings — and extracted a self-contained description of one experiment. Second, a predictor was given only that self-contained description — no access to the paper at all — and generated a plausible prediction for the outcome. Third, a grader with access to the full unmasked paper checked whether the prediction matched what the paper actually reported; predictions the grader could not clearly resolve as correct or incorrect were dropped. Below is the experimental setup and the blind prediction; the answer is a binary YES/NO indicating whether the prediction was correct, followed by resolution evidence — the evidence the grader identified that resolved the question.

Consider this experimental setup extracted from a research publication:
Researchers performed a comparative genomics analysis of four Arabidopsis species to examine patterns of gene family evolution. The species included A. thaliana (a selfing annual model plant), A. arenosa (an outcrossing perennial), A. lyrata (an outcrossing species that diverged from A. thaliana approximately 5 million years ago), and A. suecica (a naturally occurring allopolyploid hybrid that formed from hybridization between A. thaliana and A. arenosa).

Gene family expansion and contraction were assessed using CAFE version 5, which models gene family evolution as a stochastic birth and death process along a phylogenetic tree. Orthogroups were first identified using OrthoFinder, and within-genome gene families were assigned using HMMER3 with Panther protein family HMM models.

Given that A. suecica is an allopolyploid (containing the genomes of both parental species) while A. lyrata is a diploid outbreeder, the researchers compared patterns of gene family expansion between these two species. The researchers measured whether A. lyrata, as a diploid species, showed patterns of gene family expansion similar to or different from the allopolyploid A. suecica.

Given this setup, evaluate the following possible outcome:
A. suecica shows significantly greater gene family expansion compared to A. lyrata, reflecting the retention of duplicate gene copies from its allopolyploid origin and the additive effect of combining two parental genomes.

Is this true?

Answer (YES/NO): NO